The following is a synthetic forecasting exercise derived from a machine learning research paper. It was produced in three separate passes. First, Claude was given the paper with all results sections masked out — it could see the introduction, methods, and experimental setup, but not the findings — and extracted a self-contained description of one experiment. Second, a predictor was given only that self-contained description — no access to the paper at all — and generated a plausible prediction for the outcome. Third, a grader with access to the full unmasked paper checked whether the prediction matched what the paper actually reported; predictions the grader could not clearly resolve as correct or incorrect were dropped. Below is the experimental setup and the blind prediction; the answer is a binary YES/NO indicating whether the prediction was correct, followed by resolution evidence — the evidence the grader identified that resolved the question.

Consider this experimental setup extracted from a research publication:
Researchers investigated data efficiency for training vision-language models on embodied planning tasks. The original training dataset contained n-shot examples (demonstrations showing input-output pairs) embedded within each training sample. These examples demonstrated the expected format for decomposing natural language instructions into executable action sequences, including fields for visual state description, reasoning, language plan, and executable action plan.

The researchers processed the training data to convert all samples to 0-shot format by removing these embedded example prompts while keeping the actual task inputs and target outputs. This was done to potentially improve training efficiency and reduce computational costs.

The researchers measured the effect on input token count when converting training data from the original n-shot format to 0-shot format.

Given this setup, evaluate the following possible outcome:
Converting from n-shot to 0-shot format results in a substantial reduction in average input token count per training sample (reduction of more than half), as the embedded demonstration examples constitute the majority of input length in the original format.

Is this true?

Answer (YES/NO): NO